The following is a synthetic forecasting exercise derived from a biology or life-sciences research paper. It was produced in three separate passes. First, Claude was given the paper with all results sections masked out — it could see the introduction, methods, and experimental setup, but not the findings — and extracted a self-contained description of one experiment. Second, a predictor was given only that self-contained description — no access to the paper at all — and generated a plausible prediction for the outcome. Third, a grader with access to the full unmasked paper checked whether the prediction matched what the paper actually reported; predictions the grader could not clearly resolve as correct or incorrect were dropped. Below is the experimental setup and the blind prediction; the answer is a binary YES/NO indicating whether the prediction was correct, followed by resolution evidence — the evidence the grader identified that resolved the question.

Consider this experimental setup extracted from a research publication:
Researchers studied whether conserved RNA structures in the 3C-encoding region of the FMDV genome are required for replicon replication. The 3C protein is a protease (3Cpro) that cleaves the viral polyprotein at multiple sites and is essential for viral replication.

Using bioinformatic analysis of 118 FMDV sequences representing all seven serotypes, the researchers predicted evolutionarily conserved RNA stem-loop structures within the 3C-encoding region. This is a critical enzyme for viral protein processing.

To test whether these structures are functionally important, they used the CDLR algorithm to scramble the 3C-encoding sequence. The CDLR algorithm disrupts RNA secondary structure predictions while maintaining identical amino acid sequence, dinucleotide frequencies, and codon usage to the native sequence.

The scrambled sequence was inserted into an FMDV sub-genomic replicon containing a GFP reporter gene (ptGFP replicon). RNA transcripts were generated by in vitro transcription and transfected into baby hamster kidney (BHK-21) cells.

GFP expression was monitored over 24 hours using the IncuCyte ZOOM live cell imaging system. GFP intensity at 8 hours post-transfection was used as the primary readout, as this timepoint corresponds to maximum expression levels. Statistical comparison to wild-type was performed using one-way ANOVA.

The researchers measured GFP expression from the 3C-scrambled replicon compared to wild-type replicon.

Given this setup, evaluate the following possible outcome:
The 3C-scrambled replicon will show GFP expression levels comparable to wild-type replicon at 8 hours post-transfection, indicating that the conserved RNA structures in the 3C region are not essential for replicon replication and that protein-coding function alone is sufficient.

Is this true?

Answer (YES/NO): YES